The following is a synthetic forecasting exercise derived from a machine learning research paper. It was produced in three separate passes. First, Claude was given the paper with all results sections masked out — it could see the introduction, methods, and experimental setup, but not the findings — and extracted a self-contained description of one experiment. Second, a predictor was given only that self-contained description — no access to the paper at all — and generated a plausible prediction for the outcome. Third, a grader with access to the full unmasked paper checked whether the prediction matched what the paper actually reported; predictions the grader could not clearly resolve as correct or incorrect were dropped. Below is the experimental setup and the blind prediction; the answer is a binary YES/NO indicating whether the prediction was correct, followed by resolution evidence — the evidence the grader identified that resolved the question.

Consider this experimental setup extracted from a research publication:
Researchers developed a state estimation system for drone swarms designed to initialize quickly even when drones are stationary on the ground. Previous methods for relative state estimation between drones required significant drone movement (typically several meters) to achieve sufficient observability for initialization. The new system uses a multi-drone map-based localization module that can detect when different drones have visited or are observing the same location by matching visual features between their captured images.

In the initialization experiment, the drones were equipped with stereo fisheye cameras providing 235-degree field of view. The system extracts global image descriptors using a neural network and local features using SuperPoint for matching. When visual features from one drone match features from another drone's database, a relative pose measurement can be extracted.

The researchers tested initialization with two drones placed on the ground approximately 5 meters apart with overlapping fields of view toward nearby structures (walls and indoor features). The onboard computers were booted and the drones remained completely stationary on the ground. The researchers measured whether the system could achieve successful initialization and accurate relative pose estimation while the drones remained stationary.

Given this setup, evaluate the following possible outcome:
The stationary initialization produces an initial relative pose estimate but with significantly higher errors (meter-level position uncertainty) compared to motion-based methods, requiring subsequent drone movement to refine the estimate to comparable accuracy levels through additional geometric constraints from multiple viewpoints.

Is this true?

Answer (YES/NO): NO